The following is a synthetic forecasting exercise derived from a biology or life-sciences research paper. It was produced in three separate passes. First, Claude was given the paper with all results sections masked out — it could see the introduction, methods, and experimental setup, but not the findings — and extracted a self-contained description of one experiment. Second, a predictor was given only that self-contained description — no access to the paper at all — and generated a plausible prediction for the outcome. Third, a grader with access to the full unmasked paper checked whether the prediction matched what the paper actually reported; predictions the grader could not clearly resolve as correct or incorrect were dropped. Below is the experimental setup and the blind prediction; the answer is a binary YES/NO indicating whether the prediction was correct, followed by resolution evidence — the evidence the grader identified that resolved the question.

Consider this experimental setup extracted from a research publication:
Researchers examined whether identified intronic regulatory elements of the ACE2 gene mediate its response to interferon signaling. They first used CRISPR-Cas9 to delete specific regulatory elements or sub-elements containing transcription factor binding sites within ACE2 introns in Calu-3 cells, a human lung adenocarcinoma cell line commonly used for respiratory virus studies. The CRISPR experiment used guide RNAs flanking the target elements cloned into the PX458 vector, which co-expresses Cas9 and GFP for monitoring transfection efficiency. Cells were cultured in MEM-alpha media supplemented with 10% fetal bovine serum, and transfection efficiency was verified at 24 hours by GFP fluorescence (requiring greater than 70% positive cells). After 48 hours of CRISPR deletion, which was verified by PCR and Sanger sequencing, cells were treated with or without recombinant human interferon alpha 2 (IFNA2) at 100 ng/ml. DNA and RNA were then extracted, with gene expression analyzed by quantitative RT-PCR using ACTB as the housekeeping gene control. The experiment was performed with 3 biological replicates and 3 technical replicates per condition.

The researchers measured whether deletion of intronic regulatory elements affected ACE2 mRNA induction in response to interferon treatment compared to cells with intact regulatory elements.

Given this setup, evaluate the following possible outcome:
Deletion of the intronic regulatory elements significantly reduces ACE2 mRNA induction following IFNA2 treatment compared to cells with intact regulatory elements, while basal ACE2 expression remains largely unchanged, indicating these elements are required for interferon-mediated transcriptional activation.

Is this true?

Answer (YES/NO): NO